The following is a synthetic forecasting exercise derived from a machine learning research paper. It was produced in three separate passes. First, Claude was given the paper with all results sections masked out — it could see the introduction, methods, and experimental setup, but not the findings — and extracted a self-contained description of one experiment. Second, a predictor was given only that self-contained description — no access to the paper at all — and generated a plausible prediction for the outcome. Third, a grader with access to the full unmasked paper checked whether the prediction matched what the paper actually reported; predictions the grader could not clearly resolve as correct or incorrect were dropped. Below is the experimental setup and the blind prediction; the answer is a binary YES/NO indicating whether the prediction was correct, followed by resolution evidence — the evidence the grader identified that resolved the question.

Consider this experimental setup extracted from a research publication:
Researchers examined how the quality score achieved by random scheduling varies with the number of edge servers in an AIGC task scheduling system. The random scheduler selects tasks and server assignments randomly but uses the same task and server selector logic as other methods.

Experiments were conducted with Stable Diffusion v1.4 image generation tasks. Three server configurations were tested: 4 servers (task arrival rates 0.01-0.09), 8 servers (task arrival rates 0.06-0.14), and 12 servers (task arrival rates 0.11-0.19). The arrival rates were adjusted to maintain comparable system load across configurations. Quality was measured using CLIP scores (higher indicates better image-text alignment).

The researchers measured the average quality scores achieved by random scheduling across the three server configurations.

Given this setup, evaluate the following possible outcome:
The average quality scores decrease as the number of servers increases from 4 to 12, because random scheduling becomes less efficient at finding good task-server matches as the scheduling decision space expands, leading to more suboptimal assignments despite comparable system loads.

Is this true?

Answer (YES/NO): YES